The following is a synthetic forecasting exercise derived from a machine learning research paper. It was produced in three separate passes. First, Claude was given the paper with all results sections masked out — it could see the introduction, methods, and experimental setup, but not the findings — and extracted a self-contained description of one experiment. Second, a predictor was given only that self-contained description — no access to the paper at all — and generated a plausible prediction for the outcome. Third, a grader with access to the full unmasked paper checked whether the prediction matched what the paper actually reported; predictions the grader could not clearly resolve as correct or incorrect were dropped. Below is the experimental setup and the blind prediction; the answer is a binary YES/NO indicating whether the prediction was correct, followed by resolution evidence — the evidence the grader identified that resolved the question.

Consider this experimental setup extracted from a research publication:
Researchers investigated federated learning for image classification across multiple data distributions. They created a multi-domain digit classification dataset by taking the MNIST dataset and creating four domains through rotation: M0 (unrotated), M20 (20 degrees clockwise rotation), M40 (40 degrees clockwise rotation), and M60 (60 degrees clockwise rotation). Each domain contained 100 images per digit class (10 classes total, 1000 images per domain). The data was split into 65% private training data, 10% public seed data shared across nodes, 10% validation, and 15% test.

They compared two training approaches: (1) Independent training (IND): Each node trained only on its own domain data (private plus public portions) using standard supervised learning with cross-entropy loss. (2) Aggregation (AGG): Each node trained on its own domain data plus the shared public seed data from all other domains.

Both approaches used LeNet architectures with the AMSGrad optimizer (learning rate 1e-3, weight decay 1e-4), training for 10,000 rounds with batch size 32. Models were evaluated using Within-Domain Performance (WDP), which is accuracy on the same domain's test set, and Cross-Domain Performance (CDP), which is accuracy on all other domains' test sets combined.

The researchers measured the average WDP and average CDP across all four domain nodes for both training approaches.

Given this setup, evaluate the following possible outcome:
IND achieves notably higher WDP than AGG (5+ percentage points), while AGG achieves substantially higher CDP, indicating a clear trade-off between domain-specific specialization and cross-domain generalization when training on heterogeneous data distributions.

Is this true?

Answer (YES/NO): NO